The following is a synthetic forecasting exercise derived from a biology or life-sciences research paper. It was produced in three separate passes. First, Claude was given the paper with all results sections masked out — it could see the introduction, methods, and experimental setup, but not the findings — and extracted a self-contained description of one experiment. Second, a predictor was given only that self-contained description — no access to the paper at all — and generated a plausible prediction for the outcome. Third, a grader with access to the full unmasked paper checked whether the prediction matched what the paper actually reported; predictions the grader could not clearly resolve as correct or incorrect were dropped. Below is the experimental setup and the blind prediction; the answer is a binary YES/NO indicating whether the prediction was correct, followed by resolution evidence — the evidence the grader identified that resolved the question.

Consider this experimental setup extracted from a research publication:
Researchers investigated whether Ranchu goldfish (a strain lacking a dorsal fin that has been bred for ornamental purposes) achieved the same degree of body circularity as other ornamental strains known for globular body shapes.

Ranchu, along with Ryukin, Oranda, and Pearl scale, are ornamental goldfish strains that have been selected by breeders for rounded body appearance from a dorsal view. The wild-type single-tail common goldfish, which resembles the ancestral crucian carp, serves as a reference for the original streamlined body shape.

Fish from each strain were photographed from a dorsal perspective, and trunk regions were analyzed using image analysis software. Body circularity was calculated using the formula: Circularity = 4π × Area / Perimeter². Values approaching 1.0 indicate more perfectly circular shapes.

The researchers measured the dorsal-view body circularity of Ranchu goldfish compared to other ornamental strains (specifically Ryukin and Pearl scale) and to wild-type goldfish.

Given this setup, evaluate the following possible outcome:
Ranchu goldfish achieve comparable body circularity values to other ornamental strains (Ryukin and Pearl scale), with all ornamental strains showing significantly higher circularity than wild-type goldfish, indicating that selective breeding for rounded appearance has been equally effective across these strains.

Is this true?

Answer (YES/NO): NO